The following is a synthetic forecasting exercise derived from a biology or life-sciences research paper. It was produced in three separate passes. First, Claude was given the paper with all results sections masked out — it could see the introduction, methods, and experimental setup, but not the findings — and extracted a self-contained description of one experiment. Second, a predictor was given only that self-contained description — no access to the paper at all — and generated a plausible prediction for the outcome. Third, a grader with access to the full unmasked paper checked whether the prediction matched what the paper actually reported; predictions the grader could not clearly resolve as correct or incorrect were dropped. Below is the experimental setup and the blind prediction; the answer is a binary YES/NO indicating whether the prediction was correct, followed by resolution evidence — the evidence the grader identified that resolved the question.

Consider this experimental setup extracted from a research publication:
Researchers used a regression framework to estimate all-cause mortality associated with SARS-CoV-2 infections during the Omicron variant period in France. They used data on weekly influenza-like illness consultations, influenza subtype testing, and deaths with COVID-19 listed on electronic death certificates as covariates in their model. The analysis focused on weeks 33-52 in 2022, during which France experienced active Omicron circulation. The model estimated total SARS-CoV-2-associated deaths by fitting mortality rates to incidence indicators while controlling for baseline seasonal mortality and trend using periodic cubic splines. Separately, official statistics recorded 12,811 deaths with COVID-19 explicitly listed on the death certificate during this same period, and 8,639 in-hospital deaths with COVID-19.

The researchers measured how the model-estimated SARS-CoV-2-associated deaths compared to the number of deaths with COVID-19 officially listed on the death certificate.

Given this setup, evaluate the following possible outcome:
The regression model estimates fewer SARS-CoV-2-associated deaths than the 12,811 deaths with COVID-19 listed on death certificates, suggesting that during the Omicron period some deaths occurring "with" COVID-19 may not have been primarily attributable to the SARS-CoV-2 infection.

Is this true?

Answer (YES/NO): NO